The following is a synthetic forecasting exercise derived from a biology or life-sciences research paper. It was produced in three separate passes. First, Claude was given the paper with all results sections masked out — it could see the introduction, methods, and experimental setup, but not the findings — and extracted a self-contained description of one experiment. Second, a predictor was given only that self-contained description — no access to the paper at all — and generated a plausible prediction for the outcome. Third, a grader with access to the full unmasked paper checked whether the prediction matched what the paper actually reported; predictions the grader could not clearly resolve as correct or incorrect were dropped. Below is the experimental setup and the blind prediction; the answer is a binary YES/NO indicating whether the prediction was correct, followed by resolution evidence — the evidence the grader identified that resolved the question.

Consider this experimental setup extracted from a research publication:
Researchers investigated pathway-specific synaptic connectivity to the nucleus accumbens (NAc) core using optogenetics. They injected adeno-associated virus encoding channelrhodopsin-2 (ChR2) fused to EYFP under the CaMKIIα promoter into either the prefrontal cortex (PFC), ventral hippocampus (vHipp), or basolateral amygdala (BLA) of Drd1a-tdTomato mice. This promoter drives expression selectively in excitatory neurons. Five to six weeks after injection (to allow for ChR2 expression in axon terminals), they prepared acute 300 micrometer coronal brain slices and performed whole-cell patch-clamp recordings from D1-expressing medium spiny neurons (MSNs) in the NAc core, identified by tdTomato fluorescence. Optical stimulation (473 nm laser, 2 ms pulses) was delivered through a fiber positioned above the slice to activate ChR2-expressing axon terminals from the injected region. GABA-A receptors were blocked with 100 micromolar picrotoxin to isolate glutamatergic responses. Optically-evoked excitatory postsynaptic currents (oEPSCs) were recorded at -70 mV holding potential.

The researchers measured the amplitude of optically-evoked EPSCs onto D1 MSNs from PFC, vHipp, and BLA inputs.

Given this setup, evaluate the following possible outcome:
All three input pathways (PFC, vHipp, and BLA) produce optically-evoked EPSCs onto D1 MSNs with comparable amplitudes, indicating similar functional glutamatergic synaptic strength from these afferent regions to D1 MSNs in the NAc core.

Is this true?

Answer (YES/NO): NO